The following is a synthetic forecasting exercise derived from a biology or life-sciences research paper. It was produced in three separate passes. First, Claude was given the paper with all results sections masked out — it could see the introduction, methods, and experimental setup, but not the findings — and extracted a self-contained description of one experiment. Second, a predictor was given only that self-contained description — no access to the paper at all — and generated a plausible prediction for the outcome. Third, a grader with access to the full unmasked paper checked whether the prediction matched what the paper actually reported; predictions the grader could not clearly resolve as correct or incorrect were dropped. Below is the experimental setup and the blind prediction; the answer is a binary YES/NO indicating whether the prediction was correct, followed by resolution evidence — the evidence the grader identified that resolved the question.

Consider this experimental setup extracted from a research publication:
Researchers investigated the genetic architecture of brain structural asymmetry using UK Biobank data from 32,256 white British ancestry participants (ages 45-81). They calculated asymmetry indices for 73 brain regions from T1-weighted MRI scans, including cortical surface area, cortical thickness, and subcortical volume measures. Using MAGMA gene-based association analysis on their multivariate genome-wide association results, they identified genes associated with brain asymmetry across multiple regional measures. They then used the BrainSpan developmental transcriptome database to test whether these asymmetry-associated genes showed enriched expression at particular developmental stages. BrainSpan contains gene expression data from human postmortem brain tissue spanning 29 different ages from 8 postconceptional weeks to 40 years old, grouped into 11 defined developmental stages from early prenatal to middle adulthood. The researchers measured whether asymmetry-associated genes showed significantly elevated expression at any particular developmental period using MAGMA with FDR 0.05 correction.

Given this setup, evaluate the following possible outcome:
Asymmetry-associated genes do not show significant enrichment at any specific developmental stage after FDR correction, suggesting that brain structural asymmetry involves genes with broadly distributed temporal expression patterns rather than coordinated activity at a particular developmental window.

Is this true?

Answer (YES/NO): NO